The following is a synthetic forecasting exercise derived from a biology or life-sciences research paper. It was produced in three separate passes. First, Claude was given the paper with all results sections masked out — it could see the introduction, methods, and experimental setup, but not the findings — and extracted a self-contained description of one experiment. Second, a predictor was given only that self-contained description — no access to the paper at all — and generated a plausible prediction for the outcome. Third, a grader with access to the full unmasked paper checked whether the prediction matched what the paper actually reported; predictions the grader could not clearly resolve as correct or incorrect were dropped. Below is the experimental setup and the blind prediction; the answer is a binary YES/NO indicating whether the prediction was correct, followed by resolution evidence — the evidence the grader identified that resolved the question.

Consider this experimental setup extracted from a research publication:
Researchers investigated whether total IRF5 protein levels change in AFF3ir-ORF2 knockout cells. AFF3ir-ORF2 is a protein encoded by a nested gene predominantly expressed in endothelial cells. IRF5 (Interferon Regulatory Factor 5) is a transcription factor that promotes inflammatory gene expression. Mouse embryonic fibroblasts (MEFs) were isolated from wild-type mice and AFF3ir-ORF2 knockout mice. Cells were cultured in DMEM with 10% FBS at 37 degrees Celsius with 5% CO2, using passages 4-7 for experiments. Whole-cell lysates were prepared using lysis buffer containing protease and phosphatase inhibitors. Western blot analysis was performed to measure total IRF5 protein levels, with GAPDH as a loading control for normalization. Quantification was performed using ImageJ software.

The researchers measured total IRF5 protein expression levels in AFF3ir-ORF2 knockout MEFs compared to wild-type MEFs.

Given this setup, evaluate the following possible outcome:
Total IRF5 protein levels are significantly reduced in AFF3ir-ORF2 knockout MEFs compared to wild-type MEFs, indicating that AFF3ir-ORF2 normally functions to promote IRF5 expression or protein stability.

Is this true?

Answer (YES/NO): NO